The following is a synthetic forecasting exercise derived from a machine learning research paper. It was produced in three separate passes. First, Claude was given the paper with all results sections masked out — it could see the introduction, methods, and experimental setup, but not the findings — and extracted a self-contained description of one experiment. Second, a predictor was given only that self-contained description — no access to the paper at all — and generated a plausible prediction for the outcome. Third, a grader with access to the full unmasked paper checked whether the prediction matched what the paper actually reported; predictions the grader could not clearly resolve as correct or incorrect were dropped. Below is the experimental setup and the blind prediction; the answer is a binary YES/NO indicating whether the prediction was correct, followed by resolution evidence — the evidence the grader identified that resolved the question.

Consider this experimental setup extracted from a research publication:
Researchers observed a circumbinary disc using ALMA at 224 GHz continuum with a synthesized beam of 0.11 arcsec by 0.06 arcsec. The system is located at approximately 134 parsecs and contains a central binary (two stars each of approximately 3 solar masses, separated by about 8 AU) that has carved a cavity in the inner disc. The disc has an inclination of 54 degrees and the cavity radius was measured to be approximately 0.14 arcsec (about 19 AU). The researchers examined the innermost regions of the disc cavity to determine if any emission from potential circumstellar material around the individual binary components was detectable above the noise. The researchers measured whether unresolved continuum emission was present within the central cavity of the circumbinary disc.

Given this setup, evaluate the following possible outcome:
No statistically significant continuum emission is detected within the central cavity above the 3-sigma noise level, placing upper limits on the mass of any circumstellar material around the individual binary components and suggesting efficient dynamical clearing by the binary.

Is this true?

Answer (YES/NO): NO